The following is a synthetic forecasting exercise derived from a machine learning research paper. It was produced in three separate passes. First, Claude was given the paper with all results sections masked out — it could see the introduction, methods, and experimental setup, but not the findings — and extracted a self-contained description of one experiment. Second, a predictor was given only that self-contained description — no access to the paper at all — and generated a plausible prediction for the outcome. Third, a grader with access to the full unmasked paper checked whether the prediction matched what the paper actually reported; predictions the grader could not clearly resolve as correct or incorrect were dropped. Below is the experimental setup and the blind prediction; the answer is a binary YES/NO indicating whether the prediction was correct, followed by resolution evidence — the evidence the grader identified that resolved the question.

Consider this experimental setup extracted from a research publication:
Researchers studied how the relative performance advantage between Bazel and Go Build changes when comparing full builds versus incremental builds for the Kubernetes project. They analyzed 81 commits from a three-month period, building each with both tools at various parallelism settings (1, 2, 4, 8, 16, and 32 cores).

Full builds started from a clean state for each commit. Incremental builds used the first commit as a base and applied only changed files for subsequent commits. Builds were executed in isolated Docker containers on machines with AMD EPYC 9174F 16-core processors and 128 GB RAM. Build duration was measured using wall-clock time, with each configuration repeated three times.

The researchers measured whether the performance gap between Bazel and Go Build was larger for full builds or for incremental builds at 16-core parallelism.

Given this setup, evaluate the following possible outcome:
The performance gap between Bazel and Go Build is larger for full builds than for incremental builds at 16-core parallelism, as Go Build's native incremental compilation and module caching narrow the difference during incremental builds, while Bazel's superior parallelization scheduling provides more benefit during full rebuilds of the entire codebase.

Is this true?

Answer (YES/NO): NO